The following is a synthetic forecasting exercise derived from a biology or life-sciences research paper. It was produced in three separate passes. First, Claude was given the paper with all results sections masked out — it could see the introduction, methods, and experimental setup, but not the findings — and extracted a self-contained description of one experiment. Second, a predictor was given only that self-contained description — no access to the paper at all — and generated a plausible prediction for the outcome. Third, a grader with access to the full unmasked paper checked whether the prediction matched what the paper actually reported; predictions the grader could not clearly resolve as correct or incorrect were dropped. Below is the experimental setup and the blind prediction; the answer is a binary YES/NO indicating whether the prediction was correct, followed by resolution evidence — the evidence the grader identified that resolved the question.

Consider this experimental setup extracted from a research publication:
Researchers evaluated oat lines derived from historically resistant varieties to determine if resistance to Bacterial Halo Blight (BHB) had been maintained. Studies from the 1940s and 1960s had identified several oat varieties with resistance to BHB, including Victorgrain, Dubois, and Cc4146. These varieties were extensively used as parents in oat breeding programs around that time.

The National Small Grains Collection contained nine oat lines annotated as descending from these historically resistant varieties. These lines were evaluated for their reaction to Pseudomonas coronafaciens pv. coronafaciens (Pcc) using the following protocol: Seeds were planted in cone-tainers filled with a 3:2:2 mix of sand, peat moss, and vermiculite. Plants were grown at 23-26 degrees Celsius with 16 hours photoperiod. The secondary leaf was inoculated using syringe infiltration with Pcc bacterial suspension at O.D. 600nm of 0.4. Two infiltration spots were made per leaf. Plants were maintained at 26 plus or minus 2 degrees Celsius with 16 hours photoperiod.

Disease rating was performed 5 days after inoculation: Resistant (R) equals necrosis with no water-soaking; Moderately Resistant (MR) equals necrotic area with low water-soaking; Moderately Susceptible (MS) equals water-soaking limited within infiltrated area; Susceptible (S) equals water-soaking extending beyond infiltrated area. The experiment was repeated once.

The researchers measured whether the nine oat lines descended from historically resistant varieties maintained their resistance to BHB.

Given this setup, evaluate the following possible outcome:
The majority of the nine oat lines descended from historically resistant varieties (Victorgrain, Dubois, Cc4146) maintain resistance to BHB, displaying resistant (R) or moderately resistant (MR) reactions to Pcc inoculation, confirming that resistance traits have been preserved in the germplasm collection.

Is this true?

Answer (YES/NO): NO